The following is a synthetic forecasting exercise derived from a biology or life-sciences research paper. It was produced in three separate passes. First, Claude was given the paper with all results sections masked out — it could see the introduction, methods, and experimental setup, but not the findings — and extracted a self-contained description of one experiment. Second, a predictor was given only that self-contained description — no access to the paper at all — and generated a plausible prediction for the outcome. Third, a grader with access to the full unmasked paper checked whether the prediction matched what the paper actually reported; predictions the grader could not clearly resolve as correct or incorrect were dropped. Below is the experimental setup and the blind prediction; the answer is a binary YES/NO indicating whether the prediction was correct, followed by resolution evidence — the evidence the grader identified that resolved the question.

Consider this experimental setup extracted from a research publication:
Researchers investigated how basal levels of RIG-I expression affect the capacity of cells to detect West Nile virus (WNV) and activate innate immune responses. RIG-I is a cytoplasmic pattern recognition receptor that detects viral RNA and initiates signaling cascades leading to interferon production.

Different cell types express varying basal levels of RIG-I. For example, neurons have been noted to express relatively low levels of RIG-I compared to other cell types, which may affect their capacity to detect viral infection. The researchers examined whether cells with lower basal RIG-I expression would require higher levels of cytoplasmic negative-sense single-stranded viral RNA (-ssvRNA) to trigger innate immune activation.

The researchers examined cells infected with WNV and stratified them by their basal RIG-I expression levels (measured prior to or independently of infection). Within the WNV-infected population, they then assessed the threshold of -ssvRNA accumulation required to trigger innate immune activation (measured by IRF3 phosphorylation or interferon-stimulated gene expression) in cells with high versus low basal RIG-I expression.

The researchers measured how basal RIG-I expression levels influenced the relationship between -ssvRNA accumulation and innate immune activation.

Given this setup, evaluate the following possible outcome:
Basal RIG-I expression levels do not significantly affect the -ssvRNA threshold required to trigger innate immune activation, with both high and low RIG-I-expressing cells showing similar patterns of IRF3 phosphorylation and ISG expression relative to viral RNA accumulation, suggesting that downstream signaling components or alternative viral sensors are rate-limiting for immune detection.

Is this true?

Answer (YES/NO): NO